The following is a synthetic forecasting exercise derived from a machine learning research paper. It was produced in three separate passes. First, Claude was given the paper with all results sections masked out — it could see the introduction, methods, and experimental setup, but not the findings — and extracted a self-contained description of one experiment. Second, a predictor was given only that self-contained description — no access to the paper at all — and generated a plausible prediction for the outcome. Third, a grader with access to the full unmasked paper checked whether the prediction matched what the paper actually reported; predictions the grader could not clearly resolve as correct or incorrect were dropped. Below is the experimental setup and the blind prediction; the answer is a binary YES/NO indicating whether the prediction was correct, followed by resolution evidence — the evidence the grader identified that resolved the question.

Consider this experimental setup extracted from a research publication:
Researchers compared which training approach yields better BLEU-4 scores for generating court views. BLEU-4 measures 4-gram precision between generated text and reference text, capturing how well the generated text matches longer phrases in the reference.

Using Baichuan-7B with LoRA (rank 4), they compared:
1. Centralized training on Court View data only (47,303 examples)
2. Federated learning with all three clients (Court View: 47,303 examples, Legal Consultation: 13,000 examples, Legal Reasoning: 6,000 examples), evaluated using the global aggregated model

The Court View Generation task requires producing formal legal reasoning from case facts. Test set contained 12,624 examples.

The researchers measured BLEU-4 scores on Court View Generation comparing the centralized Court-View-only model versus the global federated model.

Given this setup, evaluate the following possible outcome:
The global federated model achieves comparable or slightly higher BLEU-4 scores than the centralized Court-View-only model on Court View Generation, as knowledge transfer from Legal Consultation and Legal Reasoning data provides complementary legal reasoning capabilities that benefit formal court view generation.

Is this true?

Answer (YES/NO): NO